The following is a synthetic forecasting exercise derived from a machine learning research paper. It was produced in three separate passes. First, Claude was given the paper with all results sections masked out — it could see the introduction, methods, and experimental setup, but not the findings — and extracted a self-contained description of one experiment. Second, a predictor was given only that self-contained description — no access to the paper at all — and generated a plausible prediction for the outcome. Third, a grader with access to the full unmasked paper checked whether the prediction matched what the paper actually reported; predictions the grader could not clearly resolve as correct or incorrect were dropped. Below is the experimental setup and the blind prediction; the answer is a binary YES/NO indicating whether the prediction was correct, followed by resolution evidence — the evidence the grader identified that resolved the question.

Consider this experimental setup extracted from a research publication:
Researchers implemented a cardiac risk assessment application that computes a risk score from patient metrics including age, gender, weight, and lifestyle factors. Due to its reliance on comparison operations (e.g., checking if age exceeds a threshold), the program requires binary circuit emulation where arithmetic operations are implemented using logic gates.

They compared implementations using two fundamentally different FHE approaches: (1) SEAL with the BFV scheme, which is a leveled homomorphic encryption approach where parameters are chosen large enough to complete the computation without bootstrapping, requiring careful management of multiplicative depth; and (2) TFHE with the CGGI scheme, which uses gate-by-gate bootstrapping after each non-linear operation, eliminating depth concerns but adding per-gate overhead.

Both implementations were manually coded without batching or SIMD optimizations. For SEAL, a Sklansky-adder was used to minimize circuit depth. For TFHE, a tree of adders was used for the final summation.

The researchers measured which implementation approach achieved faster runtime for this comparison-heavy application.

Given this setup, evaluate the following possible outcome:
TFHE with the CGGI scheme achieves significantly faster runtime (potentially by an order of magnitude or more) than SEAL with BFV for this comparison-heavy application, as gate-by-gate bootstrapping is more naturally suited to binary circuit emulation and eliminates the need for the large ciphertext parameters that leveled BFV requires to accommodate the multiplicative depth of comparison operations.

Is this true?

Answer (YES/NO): YES